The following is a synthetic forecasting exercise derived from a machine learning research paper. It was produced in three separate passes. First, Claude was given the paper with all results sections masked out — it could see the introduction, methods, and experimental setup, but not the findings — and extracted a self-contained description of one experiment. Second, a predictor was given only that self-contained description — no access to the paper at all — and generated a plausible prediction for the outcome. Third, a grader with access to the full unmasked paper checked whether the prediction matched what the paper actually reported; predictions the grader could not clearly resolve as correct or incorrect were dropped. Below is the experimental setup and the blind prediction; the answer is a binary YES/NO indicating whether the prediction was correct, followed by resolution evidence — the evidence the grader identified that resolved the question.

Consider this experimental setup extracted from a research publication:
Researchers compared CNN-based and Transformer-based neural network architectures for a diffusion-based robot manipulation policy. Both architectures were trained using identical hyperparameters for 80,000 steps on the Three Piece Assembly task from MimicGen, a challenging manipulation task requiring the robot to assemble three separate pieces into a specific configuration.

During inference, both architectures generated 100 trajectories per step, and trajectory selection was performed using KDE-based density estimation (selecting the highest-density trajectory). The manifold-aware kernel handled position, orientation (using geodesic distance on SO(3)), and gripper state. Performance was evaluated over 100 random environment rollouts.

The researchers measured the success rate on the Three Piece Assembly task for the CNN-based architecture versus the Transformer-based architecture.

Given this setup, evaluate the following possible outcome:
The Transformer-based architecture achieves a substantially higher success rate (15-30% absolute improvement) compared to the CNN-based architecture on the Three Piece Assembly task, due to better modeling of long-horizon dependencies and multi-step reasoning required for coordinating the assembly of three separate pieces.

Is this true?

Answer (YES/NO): NO